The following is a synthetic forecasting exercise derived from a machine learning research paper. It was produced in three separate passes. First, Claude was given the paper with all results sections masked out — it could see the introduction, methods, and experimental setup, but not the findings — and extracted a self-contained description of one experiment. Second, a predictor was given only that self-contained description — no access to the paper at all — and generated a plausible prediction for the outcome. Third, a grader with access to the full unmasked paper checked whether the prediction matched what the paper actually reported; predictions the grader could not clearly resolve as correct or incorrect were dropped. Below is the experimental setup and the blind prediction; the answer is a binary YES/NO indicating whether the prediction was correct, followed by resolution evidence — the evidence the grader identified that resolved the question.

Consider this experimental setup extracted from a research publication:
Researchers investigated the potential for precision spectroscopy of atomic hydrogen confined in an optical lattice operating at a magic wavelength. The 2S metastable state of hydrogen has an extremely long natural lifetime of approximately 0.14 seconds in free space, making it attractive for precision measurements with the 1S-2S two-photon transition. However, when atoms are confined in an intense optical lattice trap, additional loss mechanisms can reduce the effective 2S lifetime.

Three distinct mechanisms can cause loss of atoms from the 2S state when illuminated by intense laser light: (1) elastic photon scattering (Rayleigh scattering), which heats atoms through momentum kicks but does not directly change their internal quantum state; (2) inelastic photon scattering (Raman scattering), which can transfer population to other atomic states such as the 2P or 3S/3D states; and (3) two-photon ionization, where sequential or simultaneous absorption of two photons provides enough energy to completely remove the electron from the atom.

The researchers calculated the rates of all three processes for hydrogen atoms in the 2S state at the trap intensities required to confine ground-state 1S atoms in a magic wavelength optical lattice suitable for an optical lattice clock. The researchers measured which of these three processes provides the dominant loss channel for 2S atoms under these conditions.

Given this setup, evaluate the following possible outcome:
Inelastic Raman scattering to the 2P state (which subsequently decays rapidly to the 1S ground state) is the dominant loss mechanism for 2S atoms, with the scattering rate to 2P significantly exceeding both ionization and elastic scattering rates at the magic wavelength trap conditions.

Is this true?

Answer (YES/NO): NO